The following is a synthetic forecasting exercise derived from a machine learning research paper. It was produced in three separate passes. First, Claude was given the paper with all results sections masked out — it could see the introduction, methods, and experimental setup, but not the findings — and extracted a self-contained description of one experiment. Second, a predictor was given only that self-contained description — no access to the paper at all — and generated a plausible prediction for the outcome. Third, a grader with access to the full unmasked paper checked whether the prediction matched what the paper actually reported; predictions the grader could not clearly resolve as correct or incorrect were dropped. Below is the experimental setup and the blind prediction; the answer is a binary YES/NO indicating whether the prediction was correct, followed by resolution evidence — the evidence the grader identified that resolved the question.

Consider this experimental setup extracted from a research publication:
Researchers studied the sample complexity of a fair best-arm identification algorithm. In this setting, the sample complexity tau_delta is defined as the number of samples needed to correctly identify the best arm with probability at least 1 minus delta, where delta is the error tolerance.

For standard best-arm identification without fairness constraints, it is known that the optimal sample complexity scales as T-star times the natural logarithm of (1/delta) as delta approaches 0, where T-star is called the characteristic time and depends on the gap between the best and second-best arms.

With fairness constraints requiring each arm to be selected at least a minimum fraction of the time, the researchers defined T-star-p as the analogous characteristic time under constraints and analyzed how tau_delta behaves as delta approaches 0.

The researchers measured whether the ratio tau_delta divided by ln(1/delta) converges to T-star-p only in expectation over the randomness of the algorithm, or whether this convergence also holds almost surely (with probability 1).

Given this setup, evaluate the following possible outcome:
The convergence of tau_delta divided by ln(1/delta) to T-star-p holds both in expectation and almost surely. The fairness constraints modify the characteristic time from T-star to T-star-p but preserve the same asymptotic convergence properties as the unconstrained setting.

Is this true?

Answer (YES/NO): YES